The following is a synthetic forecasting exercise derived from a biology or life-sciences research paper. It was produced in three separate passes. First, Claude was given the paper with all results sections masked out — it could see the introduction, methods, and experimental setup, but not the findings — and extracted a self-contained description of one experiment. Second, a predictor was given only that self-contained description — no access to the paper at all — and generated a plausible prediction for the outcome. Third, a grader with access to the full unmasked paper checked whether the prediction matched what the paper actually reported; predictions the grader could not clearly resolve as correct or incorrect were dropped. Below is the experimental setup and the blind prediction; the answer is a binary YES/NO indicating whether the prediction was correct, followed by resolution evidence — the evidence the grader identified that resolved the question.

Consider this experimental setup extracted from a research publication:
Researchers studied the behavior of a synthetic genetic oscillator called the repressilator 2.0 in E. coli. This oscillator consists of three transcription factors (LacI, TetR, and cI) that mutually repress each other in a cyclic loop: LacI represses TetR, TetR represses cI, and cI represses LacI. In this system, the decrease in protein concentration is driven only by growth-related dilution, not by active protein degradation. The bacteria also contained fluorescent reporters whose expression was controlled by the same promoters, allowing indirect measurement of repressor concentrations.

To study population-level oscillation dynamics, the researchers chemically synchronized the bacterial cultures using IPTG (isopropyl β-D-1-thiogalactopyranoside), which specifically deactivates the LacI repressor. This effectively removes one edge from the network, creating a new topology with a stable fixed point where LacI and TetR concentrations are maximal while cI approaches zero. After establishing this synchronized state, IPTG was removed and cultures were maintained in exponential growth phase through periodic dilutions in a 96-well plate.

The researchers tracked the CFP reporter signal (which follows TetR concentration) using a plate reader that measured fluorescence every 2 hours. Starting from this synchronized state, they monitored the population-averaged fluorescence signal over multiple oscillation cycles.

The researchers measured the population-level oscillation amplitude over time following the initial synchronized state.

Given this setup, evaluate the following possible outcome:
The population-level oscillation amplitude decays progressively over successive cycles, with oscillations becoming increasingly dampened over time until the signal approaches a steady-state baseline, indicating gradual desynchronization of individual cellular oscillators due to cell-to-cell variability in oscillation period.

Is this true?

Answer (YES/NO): YES